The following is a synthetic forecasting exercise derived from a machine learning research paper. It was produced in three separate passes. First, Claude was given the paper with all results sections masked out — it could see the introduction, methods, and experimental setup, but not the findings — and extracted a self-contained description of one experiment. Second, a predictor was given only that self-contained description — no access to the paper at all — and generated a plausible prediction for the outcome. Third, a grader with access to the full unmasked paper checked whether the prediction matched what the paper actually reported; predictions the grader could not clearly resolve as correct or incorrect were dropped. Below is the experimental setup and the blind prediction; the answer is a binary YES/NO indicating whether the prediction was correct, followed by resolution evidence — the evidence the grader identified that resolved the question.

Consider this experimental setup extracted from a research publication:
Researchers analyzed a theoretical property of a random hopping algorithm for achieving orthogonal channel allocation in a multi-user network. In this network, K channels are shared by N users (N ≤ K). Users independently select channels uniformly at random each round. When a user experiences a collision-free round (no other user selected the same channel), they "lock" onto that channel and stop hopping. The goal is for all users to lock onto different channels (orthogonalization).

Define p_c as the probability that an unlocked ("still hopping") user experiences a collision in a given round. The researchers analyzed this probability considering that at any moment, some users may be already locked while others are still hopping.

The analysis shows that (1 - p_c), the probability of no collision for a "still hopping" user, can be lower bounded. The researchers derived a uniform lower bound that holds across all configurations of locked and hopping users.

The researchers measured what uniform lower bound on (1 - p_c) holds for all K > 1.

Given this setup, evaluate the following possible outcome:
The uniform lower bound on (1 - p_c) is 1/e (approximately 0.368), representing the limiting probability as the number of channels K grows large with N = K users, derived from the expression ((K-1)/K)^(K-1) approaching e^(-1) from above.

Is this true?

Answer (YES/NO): NO